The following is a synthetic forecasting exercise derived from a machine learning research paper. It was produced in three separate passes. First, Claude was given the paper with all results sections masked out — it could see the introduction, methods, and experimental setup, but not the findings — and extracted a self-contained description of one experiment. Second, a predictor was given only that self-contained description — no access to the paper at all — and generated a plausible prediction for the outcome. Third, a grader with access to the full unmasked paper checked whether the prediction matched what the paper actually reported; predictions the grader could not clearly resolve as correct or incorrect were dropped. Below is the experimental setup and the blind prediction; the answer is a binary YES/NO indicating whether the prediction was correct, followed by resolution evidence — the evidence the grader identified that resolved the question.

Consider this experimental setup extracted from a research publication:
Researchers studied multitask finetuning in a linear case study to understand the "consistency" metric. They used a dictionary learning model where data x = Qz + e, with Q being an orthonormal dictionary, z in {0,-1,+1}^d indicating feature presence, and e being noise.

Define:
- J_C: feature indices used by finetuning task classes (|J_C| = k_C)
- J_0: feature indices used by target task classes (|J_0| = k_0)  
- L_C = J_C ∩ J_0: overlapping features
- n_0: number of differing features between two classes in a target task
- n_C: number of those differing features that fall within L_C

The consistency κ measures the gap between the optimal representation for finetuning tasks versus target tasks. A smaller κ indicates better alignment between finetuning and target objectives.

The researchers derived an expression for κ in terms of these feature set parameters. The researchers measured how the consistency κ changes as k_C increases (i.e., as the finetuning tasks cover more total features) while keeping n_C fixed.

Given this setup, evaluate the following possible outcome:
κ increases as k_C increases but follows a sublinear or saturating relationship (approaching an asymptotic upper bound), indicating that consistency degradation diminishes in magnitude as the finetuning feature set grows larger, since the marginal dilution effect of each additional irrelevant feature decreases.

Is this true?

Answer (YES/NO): YES